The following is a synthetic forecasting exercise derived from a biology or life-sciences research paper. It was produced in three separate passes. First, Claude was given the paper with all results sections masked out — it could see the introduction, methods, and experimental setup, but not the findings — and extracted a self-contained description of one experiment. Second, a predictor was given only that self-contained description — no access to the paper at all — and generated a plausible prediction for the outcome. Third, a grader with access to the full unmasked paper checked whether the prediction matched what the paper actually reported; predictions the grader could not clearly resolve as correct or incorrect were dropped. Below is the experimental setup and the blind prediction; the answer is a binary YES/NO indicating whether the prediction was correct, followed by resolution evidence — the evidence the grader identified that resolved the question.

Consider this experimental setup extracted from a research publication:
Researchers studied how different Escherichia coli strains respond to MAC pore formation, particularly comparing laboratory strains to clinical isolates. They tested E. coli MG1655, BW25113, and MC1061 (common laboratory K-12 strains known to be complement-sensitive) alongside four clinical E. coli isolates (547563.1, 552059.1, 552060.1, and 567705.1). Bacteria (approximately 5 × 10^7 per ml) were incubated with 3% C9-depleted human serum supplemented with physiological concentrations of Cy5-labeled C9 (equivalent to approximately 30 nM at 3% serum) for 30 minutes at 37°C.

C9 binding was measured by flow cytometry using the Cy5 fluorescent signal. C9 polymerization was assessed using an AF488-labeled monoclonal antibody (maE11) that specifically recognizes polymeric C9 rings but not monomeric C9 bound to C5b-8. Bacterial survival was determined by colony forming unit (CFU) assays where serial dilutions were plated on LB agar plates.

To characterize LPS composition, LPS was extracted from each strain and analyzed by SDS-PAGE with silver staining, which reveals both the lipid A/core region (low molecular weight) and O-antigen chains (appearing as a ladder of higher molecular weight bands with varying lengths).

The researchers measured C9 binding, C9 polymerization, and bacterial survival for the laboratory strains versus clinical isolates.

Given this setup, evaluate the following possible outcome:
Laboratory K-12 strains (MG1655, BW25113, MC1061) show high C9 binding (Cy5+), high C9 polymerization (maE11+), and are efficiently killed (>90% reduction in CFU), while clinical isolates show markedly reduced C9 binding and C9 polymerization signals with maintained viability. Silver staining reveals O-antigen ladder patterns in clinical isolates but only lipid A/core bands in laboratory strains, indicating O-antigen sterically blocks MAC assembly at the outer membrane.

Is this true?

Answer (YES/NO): NO